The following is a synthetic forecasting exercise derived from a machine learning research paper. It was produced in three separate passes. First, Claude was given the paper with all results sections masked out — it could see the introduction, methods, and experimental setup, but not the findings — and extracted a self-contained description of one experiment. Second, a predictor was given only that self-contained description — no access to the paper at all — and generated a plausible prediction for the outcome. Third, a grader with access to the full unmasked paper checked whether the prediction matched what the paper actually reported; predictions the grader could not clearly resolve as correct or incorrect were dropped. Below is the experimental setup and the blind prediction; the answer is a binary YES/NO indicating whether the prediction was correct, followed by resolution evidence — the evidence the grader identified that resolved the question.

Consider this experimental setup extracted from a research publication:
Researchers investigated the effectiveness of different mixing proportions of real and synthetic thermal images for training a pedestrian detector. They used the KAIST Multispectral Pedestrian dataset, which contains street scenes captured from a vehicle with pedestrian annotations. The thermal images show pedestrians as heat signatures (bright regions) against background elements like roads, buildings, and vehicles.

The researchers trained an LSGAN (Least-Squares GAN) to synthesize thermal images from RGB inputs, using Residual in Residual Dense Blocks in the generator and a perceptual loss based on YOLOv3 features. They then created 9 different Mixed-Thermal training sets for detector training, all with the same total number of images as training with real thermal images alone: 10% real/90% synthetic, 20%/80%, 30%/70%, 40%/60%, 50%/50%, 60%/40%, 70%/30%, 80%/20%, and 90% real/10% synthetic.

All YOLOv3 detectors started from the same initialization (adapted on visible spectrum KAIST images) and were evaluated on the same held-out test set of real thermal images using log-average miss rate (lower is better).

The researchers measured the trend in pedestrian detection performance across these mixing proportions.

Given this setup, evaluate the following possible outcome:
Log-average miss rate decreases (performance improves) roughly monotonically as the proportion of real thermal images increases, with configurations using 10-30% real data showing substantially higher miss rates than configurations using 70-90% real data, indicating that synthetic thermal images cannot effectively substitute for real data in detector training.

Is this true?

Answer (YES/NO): NO